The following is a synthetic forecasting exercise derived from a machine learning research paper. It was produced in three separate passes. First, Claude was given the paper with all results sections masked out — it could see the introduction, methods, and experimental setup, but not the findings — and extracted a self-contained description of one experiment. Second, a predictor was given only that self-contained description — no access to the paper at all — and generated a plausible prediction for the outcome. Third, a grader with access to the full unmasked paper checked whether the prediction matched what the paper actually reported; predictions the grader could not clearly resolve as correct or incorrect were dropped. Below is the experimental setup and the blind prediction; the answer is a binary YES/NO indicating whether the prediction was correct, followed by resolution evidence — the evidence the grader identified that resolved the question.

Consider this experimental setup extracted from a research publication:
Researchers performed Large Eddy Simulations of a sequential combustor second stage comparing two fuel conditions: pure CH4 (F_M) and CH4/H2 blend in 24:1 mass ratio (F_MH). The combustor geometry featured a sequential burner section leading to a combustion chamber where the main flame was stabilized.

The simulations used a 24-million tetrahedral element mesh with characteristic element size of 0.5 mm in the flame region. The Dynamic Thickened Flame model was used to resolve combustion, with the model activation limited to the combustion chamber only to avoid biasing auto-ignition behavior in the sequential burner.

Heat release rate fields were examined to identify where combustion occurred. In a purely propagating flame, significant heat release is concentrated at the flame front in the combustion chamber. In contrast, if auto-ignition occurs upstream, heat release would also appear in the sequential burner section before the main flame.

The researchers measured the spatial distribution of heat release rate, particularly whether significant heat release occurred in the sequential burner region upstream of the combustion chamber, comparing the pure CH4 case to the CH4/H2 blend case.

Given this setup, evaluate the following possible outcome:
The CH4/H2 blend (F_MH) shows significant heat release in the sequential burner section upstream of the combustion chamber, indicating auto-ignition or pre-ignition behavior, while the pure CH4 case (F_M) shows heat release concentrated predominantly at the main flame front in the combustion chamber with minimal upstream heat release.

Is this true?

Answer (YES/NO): YES